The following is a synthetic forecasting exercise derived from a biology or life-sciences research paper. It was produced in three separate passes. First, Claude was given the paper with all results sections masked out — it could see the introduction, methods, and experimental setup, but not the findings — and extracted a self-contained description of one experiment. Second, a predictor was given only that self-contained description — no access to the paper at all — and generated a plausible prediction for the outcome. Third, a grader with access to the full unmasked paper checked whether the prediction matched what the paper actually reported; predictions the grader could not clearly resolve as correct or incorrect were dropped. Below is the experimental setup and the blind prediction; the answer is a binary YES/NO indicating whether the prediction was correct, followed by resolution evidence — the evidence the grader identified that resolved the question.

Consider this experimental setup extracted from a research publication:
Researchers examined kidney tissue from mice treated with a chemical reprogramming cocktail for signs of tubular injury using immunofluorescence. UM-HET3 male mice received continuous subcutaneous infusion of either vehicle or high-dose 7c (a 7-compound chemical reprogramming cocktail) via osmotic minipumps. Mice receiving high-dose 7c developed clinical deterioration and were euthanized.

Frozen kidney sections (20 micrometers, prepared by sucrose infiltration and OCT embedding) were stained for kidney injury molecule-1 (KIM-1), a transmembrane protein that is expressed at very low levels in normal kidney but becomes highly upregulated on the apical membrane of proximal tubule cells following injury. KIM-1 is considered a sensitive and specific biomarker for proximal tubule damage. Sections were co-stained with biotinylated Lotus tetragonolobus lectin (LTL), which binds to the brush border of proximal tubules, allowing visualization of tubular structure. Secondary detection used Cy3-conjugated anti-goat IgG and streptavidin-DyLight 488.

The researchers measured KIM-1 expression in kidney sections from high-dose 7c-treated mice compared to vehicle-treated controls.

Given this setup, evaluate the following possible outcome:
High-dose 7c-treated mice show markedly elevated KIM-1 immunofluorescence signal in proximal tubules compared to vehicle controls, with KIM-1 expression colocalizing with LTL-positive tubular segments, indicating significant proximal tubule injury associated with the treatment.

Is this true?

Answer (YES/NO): NO